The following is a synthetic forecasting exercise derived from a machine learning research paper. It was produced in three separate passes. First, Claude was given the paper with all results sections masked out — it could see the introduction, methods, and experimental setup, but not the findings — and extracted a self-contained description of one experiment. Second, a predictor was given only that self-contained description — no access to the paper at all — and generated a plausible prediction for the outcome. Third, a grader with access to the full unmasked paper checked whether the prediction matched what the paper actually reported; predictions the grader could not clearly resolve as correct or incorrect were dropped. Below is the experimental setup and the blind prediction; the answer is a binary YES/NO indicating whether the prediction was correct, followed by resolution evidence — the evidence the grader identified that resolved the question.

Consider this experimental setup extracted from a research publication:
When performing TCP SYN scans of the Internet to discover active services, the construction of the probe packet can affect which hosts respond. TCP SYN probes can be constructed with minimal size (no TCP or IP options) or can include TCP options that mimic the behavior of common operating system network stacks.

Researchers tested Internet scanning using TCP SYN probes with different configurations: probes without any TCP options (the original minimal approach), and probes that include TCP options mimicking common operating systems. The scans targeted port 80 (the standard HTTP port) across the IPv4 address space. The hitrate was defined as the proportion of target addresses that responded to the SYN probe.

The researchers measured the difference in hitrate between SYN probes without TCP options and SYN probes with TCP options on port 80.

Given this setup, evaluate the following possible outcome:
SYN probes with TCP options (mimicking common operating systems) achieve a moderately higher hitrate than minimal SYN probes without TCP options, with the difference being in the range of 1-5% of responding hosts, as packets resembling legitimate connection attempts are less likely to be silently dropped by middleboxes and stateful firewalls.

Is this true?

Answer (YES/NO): YES